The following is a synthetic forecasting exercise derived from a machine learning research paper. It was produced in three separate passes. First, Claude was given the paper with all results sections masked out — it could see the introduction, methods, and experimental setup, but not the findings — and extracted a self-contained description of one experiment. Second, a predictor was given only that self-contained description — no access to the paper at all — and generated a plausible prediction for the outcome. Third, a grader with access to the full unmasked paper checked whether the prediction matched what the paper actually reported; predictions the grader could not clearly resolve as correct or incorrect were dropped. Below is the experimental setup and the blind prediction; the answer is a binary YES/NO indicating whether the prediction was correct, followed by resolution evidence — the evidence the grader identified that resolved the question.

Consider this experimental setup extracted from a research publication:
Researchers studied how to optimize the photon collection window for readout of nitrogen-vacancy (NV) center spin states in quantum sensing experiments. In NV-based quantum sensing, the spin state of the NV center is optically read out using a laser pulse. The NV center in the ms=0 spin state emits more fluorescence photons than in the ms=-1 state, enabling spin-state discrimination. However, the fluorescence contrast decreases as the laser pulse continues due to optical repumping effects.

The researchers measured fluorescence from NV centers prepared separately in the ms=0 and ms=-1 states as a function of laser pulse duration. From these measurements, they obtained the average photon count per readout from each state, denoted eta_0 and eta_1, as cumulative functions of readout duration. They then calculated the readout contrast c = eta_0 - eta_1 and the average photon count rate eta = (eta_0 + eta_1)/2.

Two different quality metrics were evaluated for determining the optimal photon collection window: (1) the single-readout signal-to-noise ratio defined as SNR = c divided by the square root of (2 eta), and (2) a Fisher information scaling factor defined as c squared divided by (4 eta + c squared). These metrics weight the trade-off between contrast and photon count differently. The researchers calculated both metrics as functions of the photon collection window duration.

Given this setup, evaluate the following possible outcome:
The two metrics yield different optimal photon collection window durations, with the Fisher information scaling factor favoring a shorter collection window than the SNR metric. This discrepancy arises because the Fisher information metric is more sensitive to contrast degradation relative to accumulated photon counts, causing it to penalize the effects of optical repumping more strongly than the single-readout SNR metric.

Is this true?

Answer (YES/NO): NO